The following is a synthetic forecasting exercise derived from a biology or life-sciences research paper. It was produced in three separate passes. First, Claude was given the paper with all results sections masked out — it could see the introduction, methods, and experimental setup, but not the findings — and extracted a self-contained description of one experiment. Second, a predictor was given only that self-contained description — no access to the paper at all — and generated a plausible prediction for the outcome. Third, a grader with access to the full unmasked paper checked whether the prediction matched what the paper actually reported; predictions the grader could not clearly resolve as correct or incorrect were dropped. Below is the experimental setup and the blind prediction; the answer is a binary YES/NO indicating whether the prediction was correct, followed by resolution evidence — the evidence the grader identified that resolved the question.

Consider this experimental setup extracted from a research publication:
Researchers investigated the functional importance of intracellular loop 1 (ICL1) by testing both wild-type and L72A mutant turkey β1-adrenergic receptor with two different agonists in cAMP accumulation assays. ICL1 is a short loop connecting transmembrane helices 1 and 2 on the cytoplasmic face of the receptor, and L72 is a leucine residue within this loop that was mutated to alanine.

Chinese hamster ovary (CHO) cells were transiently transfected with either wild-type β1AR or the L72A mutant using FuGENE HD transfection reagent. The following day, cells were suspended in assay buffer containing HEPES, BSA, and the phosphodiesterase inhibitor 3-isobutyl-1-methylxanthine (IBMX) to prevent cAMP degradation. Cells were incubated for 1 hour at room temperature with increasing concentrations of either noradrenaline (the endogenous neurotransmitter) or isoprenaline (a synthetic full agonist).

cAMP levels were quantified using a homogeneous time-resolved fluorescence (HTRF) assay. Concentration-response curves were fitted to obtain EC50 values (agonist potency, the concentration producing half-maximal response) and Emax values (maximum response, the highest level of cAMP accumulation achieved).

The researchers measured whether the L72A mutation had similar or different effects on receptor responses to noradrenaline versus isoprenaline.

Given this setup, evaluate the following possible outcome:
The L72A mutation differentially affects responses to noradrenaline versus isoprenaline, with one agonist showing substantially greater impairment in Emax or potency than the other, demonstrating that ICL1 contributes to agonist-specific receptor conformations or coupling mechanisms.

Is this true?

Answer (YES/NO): NO